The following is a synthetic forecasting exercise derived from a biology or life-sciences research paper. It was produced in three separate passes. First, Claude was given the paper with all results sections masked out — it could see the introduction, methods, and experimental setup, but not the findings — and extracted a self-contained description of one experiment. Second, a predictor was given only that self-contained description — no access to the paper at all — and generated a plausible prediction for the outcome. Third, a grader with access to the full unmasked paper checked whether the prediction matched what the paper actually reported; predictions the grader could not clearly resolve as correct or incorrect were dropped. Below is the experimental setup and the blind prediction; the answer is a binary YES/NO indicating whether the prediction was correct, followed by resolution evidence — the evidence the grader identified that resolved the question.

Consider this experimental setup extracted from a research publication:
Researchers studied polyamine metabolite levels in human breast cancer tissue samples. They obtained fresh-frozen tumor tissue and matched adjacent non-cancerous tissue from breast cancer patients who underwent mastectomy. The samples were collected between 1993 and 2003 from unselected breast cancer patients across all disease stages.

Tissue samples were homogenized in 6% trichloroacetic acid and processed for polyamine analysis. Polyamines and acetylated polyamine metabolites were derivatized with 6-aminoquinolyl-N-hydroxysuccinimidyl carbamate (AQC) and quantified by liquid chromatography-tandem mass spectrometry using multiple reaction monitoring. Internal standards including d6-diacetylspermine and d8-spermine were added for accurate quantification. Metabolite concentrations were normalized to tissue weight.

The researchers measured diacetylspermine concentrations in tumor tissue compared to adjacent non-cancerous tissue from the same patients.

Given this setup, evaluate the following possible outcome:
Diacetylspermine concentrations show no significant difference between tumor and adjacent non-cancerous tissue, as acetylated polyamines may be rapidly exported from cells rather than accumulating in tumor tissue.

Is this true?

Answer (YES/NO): NO